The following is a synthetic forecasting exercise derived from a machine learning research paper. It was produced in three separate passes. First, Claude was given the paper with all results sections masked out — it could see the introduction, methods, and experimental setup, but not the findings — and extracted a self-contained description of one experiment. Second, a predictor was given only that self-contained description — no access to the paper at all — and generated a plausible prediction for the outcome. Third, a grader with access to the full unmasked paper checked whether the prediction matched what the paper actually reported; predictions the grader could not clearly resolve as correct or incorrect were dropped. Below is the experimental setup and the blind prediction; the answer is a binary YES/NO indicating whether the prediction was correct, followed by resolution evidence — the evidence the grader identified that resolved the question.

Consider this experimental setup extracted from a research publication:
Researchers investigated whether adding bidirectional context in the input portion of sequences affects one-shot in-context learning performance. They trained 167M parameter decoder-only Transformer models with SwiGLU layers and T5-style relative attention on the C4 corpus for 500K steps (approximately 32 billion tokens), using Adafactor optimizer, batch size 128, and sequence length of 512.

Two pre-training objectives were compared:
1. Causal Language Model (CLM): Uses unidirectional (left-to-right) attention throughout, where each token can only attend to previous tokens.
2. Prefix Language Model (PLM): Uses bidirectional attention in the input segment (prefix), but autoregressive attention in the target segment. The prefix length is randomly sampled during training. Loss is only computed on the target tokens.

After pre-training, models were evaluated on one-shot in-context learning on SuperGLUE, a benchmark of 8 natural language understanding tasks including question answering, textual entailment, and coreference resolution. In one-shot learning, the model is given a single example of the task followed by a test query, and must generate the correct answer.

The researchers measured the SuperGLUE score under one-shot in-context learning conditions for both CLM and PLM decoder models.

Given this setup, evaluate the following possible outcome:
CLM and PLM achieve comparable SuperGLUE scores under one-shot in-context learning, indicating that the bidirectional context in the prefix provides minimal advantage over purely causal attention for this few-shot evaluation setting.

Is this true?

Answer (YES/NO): NO